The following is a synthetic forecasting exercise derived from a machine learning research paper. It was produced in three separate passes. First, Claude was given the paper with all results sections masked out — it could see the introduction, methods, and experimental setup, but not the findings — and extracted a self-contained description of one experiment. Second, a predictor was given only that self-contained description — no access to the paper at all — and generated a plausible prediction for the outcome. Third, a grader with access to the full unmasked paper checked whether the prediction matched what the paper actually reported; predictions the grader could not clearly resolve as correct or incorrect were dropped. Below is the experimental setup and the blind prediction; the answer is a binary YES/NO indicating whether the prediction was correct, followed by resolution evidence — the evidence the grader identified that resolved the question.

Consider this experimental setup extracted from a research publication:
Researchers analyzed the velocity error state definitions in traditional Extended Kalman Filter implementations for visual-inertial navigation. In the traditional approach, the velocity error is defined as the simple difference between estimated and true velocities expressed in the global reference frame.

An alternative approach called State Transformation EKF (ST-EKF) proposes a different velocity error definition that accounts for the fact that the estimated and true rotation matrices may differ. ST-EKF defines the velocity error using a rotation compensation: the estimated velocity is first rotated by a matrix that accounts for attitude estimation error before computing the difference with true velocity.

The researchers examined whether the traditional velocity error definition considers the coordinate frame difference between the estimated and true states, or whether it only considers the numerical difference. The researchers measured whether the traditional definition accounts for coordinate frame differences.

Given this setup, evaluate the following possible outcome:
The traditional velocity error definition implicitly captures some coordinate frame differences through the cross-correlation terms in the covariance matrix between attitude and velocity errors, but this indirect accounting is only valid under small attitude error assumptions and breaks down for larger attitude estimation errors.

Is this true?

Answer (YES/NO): NO